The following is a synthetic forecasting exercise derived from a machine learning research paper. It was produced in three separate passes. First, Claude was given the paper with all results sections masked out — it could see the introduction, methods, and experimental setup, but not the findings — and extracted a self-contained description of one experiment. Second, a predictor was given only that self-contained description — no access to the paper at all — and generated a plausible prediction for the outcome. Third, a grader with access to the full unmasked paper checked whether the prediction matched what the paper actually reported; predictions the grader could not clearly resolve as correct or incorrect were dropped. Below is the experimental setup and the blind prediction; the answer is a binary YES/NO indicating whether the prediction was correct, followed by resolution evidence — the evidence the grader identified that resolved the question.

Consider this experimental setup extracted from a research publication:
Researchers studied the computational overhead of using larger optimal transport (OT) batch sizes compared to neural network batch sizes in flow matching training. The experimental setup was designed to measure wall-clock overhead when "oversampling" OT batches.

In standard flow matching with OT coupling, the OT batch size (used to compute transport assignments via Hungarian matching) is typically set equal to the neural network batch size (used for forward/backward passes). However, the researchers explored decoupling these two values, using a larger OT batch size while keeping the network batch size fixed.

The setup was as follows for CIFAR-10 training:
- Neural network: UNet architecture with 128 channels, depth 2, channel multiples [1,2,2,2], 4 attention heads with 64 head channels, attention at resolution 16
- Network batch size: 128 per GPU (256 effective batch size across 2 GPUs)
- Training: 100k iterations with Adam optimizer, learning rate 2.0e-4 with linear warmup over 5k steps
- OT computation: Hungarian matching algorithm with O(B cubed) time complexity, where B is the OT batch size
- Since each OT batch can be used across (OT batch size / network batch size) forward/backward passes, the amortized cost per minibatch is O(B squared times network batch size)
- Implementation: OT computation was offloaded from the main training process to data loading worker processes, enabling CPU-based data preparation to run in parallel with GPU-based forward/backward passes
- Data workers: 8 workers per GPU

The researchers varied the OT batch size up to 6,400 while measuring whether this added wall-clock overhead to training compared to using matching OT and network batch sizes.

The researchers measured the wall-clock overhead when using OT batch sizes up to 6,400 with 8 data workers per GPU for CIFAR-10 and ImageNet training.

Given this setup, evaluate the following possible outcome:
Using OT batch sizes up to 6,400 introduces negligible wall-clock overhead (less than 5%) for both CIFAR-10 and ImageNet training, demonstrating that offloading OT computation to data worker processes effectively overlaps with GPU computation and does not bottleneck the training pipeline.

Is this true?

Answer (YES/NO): YES